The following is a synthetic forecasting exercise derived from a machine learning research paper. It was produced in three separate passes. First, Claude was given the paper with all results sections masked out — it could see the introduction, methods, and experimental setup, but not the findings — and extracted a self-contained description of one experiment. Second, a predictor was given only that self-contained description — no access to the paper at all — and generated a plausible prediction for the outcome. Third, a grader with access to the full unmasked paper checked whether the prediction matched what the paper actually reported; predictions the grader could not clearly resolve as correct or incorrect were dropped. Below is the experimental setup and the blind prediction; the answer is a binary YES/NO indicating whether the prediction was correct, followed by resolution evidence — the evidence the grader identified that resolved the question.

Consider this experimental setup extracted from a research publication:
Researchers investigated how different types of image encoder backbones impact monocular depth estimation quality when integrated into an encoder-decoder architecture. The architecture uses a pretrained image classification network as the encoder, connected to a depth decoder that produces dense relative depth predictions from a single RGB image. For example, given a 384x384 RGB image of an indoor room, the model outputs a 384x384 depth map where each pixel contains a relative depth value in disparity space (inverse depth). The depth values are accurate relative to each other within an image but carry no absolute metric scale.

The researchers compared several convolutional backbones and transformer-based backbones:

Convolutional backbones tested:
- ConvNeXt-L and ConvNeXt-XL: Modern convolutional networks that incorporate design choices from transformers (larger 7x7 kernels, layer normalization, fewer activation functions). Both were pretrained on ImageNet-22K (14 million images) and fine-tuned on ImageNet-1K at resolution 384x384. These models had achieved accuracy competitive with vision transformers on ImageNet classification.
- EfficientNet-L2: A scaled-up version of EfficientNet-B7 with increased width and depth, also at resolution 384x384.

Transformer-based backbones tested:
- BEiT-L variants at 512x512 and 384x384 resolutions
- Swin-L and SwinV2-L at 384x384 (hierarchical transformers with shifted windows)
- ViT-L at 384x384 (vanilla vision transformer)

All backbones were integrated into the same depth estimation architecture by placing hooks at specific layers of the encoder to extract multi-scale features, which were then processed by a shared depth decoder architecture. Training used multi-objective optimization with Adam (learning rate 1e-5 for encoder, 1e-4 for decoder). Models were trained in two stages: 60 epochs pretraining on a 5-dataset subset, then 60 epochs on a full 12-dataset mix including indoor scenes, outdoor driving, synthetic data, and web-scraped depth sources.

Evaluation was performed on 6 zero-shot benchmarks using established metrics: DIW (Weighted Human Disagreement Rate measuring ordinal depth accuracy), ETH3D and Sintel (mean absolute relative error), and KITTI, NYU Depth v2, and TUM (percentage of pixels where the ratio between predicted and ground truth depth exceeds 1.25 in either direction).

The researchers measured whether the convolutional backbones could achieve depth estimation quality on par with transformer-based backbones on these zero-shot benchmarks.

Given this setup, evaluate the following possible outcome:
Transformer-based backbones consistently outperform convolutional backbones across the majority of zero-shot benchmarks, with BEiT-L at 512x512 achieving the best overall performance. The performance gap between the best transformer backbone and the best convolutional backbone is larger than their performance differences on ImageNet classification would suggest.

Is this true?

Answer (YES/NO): YES